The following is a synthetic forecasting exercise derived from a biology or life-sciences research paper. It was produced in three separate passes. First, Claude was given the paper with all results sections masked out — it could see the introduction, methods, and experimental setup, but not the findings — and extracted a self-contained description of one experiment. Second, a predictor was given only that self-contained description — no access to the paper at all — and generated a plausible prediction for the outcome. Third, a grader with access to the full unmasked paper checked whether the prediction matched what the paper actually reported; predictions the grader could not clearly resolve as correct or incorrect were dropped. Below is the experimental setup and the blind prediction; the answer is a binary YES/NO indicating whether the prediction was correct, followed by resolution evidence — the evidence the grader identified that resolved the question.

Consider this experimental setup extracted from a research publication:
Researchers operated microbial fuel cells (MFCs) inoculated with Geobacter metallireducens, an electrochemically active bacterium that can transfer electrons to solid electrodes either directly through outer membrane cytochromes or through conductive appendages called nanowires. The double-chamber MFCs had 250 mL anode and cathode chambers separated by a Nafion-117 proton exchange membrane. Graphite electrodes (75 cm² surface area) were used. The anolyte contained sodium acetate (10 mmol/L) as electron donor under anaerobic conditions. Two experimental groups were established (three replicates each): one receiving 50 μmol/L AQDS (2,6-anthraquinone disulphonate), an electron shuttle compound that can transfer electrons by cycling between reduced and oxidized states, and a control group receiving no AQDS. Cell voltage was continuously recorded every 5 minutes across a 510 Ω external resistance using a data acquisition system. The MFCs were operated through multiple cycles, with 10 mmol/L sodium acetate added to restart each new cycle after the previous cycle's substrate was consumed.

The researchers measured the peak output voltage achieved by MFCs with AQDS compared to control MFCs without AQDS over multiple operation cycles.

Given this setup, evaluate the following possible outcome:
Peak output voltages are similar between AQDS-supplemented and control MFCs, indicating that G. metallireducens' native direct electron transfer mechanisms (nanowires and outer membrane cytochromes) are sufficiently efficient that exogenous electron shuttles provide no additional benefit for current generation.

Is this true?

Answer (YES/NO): NO